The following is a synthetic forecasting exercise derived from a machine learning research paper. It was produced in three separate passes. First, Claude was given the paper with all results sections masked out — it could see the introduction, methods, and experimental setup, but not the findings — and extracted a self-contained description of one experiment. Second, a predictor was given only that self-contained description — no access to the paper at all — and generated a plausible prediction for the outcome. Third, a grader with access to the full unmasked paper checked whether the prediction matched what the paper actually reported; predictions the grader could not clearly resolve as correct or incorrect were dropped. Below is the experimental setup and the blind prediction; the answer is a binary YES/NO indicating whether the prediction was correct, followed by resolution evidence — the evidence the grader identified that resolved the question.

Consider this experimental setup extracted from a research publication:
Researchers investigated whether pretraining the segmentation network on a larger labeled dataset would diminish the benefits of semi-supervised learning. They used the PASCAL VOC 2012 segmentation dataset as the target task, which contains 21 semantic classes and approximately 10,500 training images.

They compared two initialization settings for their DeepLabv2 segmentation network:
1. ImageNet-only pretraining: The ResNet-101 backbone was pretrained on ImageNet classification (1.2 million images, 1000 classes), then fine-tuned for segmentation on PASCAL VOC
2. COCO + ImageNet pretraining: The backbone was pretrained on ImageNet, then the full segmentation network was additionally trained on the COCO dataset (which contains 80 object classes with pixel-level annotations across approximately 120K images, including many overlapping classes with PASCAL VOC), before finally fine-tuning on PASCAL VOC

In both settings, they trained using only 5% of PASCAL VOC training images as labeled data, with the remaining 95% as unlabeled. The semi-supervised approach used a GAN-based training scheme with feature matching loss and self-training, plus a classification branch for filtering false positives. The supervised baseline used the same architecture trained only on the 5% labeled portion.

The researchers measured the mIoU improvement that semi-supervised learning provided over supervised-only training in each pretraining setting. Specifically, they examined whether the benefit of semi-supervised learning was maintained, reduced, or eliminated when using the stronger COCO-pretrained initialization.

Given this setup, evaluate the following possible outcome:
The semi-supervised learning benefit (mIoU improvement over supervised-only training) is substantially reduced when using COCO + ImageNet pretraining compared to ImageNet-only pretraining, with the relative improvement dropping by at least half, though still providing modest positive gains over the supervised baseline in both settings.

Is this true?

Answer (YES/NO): NO